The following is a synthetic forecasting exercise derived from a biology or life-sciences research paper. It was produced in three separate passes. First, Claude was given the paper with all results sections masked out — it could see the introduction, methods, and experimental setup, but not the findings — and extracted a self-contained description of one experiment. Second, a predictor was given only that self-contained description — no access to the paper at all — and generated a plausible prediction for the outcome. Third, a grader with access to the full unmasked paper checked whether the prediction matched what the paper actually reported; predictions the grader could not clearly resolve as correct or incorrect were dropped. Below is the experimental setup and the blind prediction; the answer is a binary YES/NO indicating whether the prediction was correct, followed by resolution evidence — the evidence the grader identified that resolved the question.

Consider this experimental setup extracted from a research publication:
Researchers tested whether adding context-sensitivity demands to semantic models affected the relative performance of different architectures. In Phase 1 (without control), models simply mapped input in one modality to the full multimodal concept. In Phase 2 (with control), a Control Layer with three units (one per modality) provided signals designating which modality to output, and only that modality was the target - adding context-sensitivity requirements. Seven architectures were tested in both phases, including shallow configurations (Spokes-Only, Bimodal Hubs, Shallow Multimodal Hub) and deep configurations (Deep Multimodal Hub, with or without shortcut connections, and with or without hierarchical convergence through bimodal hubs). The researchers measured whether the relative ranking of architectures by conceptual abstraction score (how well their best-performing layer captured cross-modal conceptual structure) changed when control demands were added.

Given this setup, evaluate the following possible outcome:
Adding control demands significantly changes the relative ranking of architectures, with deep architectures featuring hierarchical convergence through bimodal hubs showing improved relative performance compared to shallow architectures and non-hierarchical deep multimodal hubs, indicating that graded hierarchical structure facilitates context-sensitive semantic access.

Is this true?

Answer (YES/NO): NO